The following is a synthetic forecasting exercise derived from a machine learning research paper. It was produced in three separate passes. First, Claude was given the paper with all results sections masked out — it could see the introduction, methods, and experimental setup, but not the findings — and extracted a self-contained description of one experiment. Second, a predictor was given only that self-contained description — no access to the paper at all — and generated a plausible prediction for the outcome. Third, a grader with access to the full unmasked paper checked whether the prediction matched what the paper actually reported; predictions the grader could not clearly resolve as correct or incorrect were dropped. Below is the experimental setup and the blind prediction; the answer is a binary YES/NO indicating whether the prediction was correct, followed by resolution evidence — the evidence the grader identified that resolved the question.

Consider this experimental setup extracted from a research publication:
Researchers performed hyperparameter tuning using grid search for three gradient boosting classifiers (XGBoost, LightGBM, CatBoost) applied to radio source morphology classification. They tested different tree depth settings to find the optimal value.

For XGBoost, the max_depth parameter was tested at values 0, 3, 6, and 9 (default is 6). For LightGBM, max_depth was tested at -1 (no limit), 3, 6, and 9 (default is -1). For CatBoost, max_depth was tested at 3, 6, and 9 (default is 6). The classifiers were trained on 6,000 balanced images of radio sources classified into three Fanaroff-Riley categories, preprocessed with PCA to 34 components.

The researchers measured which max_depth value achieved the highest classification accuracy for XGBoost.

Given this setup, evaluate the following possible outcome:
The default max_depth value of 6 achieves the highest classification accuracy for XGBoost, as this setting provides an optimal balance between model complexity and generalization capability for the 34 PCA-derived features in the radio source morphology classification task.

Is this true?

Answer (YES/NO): NO